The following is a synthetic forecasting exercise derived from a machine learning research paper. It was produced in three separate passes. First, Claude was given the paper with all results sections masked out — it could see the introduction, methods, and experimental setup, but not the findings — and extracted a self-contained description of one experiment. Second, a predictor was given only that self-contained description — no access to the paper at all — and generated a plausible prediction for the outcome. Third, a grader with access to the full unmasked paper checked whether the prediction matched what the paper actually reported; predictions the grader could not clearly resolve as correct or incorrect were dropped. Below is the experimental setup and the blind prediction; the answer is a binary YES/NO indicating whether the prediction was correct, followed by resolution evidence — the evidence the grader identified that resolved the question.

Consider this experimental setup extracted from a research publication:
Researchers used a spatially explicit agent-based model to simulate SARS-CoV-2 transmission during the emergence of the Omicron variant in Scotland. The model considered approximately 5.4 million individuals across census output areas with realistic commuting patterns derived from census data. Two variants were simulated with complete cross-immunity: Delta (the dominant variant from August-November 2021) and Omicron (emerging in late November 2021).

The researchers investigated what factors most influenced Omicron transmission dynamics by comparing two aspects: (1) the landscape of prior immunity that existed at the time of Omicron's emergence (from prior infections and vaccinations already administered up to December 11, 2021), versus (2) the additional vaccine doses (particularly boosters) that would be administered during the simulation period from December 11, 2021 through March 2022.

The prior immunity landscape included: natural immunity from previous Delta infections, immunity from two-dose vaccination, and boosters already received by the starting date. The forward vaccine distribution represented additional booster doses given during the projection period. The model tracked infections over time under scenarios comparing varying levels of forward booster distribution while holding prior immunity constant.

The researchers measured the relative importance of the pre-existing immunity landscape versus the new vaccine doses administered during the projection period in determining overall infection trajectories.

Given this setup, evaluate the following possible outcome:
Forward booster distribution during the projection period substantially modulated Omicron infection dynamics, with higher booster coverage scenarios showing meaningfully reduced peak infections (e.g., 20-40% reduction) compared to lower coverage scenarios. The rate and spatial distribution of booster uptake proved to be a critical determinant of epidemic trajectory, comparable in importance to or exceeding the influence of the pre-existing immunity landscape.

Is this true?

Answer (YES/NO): NO